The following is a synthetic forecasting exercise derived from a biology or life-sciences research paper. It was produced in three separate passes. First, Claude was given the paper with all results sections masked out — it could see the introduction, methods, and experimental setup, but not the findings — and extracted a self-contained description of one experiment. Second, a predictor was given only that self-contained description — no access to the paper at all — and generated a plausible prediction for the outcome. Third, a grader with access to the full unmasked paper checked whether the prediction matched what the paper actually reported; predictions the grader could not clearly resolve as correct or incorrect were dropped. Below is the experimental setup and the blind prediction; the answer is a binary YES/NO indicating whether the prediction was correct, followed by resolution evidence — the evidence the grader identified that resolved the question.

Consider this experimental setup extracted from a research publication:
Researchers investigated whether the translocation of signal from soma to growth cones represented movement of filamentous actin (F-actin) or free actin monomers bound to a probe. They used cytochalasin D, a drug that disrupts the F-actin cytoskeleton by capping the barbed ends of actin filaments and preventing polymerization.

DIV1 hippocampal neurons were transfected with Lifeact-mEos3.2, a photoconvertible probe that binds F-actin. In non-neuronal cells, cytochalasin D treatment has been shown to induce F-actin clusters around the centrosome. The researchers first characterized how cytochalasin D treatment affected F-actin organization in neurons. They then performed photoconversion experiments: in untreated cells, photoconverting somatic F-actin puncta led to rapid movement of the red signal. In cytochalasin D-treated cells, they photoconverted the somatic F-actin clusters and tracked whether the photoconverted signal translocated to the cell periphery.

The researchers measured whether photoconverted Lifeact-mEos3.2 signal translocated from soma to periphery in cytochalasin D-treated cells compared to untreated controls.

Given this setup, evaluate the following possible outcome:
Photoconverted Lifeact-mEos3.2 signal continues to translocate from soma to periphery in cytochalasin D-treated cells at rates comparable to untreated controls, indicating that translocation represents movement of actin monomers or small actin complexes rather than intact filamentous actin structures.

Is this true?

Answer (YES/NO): NO